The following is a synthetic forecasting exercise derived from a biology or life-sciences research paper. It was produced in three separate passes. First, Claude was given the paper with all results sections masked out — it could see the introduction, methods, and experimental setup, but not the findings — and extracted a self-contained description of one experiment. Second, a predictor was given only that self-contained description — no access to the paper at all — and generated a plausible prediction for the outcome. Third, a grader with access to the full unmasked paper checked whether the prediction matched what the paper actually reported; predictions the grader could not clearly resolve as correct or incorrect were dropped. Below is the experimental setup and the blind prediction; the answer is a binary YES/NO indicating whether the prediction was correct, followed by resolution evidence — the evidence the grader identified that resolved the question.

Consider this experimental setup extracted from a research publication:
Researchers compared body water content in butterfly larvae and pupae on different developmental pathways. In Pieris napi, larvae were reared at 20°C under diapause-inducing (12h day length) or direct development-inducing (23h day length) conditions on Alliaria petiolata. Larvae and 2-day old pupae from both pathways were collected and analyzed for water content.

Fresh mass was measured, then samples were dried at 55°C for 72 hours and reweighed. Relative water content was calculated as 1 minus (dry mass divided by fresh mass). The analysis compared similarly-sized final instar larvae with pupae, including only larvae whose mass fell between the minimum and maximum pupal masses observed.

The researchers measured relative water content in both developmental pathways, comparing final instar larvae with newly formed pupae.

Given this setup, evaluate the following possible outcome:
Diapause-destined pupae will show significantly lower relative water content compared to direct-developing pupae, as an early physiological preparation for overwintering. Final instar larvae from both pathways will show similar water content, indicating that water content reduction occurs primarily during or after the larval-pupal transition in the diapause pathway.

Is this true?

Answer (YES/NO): YES